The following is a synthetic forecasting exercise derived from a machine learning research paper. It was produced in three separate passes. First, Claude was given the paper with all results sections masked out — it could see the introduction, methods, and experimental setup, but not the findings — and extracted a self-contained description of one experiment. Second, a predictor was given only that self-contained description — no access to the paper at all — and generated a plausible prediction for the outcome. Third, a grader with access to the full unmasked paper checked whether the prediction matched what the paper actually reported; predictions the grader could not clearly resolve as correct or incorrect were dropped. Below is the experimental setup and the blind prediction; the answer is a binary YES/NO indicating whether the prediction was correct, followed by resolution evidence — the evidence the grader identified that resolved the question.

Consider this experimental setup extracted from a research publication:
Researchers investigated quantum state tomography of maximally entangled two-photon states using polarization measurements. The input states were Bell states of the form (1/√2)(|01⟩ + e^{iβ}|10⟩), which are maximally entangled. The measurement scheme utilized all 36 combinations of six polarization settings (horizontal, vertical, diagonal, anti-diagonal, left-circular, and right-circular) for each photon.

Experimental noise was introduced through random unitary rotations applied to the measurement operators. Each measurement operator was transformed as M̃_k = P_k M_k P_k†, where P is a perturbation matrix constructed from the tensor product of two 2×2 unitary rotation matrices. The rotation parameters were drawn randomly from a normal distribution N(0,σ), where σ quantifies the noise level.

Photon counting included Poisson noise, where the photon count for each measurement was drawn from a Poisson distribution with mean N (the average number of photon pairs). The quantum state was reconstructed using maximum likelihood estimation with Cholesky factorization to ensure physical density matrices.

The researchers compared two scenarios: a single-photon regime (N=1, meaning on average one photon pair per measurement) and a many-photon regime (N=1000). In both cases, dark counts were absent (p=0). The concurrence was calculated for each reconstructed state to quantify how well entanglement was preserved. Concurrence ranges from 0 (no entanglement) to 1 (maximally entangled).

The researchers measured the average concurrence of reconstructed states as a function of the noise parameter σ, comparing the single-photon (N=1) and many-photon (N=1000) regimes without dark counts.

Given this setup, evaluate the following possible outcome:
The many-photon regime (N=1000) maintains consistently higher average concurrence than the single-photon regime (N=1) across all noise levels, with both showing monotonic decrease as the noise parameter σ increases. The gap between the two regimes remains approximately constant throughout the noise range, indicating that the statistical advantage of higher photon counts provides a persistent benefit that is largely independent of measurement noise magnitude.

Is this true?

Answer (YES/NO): NO